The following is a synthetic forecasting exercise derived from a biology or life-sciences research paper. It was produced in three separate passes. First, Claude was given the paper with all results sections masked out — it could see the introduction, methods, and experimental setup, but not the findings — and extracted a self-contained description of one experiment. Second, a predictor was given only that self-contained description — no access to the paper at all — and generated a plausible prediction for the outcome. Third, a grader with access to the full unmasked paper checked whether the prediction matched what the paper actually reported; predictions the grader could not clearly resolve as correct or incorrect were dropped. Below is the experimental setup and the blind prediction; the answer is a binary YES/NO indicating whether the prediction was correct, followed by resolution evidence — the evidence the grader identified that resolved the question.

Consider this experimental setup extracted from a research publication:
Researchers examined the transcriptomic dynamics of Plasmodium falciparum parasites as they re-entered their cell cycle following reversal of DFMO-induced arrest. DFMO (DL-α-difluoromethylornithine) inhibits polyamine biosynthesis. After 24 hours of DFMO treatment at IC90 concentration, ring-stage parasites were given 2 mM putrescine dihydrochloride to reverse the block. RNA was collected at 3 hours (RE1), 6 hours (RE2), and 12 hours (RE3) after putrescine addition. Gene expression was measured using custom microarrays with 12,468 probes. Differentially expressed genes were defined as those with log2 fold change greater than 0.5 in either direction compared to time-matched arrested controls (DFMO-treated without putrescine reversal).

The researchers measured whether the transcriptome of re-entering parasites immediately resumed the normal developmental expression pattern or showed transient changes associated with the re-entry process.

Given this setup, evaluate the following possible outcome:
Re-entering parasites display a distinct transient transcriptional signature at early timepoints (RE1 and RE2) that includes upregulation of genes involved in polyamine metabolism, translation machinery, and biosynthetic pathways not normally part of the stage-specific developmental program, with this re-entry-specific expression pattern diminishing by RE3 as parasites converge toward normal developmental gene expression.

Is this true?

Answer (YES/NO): NO